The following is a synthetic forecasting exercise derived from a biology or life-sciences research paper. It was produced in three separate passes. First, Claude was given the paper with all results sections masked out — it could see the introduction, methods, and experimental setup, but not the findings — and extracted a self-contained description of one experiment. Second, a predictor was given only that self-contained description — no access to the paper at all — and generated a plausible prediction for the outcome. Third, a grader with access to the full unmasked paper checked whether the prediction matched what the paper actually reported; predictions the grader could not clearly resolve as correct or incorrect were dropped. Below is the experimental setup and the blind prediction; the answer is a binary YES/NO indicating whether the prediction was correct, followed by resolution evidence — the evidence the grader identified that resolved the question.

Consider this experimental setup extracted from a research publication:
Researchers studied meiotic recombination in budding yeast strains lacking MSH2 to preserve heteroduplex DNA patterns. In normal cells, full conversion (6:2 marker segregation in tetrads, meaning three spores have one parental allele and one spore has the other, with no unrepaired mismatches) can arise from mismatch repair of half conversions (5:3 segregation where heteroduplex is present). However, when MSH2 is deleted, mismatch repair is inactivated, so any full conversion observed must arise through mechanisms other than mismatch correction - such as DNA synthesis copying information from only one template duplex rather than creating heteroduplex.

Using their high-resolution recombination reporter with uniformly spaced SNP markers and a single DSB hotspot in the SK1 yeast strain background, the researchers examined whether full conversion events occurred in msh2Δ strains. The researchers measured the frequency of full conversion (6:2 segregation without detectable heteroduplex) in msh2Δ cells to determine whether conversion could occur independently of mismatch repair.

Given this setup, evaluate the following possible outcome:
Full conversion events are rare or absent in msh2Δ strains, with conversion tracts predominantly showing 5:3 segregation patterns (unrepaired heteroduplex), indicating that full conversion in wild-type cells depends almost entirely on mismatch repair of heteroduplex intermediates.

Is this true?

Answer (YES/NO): NO